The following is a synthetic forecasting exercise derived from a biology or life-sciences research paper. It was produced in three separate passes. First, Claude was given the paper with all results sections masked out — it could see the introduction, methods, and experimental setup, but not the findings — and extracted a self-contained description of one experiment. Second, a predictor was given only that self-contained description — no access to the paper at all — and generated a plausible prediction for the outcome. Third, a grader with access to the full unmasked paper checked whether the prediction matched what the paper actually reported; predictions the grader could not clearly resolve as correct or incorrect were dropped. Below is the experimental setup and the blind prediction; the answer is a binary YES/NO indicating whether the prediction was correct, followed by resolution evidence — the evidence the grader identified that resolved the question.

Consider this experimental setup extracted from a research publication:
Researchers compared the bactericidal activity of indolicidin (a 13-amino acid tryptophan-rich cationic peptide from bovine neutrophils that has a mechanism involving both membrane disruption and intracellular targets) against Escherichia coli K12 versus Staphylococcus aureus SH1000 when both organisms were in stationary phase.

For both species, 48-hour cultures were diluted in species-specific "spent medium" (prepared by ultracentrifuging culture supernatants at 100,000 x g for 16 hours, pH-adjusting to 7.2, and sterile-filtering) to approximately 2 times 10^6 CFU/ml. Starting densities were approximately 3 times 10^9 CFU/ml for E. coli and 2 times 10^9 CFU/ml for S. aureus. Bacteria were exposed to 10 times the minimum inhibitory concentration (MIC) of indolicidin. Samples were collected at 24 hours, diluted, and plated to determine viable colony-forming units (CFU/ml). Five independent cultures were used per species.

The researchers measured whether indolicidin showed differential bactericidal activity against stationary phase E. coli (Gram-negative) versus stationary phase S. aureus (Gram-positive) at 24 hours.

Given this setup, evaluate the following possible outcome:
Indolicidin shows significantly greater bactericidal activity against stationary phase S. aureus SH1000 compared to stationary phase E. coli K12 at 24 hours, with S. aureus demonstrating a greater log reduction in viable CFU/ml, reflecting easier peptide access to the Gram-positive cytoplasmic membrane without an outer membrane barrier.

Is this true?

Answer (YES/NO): NO